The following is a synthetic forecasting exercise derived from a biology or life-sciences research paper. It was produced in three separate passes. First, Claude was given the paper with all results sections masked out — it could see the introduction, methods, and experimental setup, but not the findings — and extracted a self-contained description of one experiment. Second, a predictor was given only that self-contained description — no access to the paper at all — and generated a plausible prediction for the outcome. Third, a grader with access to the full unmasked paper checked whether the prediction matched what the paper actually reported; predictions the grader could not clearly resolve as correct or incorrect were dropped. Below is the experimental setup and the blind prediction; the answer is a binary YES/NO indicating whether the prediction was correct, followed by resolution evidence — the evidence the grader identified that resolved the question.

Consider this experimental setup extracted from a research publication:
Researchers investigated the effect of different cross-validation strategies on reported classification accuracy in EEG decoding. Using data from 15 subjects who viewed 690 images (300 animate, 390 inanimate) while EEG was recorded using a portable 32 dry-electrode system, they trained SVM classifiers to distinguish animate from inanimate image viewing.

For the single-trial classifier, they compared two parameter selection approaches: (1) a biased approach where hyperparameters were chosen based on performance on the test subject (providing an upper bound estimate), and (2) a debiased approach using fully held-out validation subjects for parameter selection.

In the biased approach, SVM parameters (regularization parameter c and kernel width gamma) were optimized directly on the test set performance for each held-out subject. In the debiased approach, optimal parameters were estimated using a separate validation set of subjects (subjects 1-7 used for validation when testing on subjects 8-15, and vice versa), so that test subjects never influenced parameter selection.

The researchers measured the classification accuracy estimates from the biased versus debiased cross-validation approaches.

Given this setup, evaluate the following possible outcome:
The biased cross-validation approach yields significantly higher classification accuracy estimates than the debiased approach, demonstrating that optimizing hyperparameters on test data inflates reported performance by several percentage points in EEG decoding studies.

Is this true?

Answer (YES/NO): NO